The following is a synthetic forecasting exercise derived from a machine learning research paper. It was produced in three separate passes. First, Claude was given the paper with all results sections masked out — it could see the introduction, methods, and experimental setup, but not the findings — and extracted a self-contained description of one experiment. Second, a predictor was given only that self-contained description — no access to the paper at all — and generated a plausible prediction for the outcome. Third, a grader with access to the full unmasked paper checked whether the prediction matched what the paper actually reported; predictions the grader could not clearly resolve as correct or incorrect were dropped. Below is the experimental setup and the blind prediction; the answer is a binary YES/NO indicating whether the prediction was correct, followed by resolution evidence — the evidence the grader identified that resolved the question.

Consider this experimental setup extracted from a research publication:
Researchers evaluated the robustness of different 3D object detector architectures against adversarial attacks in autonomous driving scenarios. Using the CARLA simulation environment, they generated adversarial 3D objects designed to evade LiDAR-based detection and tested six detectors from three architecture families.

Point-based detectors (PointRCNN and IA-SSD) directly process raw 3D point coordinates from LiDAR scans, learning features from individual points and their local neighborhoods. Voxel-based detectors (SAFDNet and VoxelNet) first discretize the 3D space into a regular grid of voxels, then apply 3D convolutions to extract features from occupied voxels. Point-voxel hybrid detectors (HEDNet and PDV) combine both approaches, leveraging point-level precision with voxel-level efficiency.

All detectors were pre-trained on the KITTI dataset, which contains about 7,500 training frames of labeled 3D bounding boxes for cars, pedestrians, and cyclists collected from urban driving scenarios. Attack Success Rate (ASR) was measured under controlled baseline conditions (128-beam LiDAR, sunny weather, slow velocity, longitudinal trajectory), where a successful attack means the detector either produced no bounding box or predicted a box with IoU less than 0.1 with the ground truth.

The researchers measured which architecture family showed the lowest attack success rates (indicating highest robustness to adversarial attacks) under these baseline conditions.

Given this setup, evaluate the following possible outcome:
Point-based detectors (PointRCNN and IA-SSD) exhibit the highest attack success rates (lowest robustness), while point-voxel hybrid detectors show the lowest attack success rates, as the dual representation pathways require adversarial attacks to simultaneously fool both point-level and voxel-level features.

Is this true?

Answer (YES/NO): NO